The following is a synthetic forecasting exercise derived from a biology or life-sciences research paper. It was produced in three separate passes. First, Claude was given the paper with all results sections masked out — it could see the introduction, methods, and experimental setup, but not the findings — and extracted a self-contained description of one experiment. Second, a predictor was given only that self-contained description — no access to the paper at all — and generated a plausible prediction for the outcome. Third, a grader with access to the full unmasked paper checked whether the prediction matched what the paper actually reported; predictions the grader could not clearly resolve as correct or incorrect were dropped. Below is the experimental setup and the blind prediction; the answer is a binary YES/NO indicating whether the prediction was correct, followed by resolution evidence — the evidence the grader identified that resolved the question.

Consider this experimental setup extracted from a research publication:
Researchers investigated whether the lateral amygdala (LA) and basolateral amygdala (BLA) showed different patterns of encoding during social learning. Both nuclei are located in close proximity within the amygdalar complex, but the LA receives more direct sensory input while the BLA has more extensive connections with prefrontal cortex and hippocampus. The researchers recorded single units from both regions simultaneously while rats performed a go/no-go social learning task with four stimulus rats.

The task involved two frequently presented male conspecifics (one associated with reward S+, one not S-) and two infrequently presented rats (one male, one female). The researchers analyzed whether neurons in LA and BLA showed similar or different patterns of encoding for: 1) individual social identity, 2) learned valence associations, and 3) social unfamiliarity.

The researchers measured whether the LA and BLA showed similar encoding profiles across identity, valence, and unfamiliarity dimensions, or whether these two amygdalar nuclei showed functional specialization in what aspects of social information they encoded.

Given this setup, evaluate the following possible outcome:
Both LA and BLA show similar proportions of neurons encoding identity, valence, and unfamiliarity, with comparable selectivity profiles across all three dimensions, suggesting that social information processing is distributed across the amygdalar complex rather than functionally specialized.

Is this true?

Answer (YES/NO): NO